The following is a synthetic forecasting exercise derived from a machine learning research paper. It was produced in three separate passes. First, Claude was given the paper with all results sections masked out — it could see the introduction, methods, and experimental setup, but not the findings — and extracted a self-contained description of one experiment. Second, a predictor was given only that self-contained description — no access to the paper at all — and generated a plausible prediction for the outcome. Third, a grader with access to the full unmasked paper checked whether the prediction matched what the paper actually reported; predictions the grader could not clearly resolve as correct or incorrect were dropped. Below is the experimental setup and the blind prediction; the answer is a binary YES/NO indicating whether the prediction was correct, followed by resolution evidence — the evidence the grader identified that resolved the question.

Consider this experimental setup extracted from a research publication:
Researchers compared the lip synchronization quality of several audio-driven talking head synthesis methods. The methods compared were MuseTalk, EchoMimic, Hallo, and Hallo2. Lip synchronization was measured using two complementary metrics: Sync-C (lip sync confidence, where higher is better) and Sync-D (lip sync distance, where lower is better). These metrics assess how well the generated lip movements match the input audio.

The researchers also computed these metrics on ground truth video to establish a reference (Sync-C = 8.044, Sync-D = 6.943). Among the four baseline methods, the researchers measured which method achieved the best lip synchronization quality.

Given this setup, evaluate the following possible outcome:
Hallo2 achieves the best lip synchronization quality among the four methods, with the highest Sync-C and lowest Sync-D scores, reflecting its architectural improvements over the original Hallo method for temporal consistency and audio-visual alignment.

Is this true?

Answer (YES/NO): NO